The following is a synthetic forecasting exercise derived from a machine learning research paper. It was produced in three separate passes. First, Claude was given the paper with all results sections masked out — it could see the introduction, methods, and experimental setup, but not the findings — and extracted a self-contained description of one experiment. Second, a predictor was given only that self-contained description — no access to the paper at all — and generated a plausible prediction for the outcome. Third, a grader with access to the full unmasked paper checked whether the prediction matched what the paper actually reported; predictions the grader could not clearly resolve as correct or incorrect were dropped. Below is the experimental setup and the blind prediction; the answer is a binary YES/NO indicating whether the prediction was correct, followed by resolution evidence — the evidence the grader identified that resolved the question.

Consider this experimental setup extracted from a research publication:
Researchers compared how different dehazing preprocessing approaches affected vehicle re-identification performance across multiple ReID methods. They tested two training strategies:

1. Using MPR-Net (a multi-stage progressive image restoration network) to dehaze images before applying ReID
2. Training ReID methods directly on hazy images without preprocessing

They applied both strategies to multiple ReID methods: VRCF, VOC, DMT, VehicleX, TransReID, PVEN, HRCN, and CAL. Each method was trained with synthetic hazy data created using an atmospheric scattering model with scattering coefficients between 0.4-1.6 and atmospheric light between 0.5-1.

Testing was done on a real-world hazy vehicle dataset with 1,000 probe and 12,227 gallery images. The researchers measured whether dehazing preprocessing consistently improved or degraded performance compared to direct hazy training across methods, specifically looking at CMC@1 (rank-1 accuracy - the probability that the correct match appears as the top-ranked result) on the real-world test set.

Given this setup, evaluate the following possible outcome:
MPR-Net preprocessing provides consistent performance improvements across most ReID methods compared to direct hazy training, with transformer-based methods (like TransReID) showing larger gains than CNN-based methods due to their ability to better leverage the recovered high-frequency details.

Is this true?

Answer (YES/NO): NO